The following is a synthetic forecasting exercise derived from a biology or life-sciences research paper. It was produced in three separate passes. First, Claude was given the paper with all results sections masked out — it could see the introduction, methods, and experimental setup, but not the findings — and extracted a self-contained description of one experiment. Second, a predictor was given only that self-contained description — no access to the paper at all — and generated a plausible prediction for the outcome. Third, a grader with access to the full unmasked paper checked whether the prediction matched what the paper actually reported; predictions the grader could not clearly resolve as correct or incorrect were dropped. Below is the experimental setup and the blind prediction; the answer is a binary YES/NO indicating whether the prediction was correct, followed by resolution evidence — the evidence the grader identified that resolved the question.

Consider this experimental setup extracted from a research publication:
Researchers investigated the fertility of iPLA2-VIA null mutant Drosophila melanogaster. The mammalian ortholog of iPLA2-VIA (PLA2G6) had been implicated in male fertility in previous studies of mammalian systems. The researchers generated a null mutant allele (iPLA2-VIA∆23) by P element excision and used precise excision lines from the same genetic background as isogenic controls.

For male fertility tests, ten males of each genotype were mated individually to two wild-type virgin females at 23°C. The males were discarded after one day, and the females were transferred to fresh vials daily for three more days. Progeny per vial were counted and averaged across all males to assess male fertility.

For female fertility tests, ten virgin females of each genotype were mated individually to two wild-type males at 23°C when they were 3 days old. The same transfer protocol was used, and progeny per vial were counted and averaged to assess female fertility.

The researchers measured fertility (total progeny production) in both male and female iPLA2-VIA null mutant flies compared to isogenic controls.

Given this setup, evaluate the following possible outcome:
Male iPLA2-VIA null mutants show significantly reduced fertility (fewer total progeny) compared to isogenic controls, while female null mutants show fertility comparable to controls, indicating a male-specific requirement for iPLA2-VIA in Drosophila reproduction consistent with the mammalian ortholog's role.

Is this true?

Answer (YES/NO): NO